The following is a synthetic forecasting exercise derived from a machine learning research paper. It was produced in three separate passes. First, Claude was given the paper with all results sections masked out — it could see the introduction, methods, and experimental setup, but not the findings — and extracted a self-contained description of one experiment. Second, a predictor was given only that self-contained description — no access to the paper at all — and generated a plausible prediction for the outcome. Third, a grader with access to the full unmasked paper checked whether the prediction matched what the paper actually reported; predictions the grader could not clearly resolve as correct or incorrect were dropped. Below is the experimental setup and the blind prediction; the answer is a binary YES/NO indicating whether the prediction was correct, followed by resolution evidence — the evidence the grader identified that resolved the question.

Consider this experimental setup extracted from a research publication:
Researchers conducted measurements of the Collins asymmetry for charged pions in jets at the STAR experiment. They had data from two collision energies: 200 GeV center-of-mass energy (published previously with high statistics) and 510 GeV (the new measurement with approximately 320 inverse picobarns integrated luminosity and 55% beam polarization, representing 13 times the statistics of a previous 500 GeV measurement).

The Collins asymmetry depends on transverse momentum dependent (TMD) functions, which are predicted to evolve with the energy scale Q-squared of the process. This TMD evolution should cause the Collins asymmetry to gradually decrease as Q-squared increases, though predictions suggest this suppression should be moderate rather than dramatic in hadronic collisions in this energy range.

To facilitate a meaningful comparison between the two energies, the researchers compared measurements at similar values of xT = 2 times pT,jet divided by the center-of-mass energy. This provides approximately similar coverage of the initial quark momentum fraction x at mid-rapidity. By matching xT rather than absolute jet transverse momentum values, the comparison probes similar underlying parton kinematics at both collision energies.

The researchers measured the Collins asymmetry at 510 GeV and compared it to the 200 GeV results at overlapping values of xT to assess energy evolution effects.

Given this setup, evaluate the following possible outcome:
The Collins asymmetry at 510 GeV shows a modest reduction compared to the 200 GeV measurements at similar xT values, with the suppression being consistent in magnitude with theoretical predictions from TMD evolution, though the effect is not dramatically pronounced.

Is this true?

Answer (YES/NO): NO